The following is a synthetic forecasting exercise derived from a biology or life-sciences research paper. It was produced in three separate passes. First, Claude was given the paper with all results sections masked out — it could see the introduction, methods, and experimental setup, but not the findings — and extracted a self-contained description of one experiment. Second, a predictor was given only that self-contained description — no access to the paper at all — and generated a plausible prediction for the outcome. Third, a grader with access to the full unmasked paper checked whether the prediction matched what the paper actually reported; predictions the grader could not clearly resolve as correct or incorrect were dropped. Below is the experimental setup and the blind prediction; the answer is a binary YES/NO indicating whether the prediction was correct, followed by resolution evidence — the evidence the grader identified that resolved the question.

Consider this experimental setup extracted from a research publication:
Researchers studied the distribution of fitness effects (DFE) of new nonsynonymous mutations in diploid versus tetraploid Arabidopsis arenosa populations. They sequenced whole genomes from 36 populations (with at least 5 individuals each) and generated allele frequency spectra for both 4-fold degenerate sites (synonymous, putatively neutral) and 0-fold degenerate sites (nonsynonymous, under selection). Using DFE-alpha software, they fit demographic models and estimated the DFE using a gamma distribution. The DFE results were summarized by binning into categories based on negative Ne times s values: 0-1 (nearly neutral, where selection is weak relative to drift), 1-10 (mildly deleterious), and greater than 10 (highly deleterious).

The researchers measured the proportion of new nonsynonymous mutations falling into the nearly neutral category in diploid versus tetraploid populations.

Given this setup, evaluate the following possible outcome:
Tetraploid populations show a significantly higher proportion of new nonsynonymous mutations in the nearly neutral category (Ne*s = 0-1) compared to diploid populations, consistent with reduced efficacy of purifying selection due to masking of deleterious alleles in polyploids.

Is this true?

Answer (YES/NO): NO